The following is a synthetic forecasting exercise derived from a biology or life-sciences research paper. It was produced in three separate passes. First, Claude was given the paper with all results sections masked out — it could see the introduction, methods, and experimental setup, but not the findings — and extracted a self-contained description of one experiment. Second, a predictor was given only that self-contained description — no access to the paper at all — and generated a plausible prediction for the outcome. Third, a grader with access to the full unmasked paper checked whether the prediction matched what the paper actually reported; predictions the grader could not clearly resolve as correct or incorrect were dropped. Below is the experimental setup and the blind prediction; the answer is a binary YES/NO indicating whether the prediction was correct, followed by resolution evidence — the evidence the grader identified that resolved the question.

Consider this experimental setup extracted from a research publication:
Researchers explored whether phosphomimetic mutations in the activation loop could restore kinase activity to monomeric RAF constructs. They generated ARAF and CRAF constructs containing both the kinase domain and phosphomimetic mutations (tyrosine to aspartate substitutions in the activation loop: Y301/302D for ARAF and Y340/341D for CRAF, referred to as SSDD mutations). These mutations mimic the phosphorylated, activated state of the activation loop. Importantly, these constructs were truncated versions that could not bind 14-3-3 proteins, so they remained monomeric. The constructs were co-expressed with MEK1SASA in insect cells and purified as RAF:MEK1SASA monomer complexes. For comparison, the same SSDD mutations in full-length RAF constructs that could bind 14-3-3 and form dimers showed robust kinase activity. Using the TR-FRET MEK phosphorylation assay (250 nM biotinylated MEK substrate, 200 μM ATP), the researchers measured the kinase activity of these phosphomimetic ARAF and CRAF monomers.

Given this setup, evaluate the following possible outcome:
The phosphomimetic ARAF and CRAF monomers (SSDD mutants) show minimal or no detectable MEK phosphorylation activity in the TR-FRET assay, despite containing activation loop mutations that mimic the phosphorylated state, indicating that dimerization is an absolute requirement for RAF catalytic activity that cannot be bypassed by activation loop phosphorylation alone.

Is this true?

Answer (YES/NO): YES